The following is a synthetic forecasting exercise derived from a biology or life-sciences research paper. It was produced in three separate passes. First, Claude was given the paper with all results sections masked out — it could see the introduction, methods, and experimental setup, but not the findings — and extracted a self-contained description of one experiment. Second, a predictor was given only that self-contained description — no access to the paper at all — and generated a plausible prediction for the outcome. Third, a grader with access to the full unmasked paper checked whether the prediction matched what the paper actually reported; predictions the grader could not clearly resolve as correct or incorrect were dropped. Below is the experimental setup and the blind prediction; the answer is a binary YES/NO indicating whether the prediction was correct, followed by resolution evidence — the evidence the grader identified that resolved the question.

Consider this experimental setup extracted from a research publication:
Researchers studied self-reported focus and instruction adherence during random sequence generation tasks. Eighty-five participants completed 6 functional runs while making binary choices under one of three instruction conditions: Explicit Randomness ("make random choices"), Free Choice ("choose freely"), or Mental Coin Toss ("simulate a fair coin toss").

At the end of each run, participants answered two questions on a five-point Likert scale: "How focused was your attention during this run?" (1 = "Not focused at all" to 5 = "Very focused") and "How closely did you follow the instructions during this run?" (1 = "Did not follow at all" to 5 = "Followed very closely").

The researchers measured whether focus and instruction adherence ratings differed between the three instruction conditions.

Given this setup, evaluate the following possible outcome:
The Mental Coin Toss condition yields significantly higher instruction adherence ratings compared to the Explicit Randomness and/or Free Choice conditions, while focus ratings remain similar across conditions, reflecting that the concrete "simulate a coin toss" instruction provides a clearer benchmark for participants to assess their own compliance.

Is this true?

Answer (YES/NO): NO